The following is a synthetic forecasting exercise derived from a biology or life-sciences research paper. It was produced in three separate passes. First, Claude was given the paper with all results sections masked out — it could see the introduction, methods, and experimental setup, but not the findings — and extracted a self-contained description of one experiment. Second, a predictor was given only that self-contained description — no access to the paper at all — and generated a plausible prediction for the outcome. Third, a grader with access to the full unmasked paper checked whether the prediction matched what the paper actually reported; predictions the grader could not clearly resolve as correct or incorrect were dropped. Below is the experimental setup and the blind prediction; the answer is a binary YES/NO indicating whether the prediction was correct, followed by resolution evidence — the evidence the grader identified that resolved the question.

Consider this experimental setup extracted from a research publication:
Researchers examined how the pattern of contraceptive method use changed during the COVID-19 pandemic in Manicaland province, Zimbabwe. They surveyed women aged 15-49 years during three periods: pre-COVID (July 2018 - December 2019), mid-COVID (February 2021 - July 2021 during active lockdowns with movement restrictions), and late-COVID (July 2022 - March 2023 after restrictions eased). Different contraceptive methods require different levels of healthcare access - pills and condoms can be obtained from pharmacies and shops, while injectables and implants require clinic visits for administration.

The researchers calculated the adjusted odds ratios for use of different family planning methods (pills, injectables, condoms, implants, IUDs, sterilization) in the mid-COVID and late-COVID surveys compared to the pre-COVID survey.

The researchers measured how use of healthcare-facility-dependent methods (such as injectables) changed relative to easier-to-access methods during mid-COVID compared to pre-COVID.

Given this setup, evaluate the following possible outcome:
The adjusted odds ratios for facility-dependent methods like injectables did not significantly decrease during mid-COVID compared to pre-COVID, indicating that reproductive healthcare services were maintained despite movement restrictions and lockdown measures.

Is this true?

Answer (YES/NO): NO